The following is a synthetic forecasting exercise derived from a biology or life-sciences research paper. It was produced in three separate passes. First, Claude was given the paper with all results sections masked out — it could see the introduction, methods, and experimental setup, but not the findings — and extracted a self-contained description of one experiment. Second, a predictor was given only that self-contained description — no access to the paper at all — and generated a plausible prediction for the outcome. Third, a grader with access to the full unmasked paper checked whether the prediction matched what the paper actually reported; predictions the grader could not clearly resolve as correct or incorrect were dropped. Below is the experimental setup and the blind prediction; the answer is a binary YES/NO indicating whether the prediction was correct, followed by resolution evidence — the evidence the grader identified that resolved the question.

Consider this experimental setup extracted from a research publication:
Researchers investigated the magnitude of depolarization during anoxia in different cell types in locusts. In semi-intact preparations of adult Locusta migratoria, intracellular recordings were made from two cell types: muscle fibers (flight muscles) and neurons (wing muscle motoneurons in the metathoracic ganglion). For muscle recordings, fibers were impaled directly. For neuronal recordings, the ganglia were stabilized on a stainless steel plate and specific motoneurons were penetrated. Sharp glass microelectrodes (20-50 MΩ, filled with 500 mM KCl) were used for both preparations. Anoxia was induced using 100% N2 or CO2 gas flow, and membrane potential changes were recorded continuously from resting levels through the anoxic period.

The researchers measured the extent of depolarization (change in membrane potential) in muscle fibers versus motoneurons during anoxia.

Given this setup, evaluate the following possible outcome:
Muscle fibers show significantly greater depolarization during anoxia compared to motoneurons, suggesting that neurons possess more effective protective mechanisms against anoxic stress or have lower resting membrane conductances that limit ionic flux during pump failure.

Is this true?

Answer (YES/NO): NO